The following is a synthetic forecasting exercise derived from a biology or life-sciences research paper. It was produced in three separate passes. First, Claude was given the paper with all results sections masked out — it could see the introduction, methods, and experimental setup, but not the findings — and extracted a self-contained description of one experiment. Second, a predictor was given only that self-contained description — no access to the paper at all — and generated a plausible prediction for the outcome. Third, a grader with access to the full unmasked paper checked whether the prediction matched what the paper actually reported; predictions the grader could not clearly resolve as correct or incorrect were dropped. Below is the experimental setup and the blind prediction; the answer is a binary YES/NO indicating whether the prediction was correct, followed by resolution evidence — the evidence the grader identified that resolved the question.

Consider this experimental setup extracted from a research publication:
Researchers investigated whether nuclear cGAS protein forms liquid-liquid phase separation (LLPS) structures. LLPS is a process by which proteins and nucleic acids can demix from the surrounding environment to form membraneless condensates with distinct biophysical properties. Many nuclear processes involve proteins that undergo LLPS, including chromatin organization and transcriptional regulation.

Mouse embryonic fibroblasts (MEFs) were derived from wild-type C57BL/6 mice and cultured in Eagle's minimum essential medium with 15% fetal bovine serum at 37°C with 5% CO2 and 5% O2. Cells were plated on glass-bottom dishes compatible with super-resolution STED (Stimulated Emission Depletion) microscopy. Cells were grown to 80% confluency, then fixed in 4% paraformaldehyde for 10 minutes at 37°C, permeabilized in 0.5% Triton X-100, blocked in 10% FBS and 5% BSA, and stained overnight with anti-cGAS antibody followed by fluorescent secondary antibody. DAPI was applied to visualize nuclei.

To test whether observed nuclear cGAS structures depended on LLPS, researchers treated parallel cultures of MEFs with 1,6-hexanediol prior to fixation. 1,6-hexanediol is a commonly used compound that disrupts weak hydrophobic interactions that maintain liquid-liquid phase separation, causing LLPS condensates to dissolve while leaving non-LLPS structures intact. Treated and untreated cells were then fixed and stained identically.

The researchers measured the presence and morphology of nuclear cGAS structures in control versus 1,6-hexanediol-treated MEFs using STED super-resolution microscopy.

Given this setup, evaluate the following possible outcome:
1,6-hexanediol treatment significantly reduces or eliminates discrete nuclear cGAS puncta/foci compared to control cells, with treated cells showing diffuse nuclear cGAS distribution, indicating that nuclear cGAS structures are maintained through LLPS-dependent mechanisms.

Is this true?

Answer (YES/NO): YES